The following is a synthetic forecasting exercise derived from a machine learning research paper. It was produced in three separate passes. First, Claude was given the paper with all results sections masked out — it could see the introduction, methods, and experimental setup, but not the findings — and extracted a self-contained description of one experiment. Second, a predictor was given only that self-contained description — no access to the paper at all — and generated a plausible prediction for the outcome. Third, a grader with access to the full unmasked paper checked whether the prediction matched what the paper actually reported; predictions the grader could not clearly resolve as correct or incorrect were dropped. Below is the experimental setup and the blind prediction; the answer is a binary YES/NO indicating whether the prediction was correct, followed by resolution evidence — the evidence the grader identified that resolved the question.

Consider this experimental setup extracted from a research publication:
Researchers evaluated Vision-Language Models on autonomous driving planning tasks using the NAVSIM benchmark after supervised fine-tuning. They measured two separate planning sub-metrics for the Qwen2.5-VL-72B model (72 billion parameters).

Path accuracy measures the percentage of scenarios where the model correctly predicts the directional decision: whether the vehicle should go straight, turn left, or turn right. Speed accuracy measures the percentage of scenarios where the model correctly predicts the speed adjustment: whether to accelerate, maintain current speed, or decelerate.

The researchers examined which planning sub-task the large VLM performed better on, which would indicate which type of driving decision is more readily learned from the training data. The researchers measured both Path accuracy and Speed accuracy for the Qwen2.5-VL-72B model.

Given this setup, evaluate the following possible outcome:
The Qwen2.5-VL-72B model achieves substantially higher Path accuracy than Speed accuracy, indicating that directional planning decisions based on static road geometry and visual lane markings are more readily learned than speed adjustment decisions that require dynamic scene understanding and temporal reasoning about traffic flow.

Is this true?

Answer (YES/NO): YES